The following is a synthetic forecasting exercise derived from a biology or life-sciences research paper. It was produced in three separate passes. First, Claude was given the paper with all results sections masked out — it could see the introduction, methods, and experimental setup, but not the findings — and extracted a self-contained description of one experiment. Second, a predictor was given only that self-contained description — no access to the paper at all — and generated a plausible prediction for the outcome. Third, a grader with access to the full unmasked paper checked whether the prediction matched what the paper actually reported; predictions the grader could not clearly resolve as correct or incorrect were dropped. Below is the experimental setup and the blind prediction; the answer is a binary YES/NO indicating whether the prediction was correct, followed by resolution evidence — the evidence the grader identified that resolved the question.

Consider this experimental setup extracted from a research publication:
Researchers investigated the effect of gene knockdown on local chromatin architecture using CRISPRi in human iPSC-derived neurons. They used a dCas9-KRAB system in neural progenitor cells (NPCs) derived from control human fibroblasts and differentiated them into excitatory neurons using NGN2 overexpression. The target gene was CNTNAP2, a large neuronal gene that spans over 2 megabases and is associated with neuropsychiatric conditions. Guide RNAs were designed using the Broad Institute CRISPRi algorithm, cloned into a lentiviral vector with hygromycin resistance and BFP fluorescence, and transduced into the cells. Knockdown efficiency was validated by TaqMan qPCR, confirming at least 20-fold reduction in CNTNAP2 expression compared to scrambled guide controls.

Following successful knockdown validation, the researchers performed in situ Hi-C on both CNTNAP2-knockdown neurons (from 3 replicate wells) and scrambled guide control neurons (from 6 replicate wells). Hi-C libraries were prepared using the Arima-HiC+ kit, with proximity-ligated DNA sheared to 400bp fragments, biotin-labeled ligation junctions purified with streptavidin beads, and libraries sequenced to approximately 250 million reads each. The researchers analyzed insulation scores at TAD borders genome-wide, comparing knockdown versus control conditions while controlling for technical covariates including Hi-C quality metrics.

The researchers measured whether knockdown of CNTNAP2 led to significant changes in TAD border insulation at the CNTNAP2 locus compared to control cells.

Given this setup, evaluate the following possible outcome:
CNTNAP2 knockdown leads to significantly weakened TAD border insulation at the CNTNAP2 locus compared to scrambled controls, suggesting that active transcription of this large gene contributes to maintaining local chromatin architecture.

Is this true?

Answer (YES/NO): YES